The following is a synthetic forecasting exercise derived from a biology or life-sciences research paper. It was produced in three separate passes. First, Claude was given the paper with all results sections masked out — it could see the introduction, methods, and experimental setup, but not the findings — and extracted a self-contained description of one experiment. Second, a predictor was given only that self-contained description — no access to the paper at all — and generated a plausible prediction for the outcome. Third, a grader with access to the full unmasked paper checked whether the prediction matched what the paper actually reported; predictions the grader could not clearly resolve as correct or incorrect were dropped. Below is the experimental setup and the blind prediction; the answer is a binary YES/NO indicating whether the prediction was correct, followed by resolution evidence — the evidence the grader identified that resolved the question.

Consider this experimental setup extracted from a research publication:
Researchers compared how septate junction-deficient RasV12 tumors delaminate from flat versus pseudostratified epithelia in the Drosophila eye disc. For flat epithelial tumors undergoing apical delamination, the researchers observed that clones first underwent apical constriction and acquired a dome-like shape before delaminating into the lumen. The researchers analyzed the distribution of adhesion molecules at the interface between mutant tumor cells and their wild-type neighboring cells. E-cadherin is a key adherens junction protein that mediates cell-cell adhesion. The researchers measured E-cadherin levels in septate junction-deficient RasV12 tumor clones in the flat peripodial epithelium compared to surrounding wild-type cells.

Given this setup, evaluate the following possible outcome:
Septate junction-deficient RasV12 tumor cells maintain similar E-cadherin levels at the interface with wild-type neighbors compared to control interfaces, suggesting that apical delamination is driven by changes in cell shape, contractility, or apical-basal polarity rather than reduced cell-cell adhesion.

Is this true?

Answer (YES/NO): NO